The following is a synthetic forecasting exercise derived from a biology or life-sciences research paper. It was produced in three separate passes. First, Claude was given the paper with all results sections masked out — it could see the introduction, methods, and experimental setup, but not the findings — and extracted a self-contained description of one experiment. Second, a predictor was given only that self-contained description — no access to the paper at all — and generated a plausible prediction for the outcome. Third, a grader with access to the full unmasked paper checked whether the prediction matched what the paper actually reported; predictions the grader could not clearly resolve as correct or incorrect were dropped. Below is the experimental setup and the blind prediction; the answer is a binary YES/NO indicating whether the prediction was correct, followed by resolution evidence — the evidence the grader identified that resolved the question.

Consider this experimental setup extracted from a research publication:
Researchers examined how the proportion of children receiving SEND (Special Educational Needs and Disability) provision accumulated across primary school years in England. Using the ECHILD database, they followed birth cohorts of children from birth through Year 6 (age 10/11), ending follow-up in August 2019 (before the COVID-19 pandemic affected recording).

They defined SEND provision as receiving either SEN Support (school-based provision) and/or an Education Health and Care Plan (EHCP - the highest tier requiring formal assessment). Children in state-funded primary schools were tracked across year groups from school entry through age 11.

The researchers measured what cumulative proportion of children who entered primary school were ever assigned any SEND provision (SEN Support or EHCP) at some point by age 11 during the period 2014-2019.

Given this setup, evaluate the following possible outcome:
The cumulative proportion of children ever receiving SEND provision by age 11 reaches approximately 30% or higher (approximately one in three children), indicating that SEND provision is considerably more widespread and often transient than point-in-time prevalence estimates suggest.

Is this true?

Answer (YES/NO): YES